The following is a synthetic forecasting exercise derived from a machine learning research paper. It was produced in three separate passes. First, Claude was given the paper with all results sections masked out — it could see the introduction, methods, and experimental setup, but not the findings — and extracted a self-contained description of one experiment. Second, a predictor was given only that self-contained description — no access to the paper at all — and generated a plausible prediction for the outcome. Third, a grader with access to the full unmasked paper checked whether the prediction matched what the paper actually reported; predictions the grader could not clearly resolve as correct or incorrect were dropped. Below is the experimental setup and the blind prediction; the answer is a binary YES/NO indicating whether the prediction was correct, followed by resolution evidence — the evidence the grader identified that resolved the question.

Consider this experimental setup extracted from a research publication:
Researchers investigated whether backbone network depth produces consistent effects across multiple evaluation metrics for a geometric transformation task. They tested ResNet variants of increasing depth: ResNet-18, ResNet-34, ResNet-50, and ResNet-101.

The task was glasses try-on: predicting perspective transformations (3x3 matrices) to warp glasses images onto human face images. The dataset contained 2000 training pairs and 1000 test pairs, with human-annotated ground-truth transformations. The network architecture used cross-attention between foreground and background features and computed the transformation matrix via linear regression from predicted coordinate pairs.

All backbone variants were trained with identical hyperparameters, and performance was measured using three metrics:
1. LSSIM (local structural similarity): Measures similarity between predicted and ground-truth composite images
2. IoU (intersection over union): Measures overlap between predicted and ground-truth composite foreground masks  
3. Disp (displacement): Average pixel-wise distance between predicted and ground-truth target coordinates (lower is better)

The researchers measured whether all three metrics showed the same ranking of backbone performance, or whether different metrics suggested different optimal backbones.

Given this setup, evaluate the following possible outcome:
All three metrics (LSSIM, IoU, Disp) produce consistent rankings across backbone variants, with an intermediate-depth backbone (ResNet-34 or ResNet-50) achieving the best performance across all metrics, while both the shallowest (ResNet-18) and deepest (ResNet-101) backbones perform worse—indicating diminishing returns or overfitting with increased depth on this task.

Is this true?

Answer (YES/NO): YES